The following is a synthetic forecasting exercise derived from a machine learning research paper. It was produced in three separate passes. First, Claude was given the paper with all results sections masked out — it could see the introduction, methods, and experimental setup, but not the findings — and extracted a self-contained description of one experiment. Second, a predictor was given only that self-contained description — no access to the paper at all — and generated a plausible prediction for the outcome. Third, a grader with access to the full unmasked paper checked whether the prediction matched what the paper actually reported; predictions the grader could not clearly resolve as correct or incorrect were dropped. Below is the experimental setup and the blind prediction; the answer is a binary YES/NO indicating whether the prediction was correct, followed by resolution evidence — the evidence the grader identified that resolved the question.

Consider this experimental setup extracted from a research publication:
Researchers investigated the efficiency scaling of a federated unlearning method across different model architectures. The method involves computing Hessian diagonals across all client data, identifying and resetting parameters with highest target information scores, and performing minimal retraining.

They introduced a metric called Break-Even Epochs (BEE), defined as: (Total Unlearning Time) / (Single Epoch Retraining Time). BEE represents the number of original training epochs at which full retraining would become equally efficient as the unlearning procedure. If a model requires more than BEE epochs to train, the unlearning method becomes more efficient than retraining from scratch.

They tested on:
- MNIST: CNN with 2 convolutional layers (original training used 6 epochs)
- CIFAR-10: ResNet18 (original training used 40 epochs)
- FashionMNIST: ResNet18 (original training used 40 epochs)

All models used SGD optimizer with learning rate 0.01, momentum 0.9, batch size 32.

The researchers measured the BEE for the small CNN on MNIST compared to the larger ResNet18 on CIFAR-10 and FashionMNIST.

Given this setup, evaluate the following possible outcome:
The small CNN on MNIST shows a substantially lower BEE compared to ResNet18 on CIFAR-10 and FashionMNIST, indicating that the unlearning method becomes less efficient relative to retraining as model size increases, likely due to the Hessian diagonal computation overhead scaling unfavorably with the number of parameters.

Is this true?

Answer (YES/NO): YES